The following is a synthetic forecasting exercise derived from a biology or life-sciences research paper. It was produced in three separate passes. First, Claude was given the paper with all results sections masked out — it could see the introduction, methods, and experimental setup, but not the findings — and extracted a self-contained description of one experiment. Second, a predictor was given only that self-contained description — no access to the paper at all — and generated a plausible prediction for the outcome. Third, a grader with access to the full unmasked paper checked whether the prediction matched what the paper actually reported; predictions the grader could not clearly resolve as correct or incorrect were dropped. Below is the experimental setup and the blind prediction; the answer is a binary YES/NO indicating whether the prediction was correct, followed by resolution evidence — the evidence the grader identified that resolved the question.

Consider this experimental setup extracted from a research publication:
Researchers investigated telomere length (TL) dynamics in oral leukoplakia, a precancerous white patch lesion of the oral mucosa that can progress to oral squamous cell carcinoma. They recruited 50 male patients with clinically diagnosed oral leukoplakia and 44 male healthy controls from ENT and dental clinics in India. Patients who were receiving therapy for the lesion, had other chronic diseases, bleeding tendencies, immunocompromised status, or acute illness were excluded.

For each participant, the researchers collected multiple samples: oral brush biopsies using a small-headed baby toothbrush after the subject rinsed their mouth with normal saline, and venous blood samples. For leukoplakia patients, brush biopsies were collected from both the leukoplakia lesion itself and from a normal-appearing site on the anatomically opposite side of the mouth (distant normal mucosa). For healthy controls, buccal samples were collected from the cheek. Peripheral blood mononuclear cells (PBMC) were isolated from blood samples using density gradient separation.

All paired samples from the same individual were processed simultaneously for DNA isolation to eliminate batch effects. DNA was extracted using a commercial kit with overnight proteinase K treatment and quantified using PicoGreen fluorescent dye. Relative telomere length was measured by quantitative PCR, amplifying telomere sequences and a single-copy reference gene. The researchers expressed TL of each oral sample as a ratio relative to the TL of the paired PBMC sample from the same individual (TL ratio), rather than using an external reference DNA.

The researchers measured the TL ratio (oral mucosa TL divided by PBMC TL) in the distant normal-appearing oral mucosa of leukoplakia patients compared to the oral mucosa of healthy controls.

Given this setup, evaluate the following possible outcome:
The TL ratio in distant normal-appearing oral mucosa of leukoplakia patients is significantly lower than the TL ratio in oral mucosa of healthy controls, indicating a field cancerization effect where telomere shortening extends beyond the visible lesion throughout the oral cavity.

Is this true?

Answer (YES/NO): YES